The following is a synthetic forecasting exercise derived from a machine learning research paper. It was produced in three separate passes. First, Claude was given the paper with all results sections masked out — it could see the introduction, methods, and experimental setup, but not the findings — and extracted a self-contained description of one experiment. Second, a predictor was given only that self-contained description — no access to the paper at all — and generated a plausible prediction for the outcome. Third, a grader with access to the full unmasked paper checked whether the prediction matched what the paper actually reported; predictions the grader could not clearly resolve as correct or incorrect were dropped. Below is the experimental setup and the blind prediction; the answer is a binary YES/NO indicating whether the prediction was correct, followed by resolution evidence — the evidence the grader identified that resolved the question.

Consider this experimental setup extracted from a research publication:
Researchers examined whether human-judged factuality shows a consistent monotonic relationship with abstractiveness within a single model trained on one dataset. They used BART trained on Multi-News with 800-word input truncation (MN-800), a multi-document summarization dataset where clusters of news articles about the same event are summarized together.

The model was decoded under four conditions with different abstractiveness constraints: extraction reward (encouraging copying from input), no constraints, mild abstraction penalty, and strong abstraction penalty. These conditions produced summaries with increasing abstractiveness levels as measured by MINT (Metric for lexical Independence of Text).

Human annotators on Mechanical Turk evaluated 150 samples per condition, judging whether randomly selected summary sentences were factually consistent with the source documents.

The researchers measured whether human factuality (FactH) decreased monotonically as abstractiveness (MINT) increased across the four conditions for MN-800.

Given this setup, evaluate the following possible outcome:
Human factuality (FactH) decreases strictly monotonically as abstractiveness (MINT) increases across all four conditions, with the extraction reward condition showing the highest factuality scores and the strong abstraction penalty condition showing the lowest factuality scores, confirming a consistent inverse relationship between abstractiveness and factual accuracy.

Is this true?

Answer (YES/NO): NO